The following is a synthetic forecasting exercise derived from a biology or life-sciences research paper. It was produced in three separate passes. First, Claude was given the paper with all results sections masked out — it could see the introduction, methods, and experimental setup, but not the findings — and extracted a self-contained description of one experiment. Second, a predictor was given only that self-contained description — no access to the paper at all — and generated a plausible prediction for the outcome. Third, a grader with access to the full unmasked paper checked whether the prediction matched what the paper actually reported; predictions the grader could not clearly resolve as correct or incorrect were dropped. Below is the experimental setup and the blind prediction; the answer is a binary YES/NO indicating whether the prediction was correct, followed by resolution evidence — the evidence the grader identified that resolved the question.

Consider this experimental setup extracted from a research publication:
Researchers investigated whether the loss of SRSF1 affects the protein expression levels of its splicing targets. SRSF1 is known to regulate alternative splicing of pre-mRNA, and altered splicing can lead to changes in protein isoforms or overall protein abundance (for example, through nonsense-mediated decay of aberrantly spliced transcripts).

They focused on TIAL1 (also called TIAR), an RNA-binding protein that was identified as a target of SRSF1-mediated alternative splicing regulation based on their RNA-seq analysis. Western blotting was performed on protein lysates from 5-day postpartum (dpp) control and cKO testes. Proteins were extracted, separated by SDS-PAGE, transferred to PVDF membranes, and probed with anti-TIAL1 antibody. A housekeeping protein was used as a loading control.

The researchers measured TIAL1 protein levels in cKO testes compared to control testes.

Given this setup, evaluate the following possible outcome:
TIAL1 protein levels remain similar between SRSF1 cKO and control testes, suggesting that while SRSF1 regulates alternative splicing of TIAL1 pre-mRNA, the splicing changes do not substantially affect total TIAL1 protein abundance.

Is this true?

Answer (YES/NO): NO